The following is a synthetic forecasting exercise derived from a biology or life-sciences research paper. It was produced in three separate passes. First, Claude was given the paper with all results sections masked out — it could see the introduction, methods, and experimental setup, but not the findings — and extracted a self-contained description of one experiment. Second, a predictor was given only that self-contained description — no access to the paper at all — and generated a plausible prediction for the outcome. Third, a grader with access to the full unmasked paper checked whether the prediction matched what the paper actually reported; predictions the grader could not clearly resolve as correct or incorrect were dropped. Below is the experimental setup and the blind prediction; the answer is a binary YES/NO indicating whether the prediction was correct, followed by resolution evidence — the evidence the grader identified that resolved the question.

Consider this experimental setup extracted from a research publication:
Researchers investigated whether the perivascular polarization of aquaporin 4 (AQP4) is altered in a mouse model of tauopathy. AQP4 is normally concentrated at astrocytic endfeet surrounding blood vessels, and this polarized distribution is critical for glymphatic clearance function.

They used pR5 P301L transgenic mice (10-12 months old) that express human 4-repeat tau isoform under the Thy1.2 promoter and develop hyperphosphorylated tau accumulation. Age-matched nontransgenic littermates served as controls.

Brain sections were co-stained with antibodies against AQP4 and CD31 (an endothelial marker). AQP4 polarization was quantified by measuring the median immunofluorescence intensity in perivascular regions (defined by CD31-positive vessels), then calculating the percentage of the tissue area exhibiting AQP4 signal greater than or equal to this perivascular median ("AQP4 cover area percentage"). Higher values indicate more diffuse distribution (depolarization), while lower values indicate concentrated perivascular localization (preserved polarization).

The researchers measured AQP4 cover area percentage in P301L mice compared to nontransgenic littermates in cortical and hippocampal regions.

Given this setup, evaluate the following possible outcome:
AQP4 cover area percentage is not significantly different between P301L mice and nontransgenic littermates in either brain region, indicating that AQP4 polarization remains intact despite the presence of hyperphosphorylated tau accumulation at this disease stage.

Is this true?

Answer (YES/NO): NO